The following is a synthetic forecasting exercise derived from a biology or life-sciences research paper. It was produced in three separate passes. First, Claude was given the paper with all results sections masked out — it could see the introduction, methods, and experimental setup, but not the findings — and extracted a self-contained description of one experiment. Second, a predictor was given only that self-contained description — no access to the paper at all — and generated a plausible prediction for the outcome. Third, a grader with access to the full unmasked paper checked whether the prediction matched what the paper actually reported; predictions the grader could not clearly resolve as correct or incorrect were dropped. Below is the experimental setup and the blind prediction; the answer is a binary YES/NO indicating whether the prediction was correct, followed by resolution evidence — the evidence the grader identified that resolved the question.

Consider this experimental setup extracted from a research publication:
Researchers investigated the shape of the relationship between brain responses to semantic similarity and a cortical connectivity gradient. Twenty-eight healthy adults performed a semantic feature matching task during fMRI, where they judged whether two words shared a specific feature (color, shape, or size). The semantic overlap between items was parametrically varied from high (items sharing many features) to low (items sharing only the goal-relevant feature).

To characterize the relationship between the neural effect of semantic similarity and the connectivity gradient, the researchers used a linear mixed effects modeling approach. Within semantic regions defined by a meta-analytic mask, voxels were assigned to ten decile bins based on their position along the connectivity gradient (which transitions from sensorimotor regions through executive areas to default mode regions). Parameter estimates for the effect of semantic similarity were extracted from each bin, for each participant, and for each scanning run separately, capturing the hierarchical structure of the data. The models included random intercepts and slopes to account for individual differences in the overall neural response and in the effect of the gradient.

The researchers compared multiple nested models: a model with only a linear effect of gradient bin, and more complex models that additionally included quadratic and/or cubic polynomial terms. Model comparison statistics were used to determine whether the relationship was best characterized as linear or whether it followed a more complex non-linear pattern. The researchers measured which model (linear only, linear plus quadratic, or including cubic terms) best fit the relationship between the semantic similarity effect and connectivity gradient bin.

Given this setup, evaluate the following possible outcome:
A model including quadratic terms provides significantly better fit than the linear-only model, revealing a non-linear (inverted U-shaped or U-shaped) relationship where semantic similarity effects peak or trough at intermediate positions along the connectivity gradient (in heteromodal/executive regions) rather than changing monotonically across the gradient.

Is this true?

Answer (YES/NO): NO